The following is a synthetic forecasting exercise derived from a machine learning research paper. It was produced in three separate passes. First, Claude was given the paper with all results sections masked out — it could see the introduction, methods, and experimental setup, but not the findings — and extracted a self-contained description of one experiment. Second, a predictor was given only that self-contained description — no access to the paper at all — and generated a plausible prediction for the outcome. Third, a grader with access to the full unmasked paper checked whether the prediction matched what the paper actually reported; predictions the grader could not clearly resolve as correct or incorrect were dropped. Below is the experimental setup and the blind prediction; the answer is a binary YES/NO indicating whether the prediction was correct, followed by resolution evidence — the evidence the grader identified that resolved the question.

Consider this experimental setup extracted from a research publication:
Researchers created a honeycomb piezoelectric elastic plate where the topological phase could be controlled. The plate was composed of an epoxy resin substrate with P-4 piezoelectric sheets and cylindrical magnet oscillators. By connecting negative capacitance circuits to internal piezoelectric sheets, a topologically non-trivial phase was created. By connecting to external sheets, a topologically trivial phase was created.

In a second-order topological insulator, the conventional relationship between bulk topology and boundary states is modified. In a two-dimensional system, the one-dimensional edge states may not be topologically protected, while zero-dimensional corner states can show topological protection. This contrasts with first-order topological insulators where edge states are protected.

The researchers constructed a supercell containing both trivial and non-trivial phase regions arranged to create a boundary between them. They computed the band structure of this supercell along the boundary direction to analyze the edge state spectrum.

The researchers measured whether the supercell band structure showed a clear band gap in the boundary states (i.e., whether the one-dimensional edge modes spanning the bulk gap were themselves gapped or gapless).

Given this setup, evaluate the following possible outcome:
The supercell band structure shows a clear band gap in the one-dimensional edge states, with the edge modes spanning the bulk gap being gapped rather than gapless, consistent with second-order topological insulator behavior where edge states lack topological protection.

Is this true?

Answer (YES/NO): YES